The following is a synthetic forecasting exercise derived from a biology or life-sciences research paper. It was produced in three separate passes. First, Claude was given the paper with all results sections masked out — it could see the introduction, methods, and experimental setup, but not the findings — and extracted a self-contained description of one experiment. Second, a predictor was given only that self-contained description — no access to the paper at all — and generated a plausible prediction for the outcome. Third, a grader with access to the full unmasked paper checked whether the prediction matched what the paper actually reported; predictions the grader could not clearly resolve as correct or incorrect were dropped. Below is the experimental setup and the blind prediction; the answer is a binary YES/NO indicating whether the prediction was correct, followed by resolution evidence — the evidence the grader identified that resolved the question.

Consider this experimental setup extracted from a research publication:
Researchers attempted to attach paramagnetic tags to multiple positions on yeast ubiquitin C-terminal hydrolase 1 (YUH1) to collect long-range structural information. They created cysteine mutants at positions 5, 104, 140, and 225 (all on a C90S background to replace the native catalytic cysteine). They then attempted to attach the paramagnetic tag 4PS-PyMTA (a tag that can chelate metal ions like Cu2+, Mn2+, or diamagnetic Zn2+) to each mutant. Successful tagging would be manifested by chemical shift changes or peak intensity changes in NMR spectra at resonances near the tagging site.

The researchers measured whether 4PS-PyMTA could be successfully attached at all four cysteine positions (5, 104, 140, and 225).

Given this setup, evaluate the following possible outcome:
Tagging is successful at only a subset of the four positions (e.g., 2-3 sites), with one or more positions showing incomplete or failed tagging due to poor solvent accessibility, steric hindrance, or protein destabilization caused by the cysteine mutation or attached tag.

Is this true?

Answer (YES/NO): NO